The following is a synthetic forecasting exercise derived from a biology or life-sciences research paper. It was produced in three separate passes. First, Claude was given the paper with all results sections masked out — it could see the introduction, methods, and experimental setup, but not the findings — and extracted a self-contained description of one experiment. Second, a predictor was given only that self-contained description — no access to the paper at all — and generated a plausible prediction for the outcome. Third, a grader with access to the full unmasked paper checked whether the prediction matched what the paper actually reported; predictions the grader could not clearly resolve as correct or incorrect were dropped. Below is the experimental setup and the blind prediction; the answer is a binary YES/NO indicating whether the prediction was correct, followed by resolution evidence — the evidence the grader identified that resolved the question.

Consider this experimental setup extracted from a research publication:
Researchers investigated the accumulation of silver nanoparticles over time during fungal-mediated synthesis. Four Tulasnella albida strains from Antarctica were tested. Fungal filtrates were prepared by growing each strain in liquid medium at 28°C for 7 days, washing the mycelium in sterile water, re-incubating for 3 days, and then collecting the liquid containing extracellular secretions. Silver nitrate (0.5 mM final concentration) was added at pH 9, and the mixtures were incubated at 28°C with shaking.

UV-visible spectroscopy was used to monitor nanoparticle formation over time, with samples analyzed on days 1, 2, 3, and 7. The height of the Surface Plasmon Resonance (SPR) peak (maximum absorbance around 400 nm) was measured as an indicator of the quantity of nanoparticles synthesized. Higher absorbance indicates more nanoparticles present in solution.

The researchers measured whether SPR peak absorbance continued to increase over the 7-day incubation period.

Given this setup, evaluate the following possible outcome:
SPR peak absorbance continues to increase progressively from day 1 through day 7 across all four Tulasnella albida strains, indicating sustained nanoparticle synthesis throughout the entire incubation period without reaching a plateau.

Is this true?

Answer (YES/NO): NO